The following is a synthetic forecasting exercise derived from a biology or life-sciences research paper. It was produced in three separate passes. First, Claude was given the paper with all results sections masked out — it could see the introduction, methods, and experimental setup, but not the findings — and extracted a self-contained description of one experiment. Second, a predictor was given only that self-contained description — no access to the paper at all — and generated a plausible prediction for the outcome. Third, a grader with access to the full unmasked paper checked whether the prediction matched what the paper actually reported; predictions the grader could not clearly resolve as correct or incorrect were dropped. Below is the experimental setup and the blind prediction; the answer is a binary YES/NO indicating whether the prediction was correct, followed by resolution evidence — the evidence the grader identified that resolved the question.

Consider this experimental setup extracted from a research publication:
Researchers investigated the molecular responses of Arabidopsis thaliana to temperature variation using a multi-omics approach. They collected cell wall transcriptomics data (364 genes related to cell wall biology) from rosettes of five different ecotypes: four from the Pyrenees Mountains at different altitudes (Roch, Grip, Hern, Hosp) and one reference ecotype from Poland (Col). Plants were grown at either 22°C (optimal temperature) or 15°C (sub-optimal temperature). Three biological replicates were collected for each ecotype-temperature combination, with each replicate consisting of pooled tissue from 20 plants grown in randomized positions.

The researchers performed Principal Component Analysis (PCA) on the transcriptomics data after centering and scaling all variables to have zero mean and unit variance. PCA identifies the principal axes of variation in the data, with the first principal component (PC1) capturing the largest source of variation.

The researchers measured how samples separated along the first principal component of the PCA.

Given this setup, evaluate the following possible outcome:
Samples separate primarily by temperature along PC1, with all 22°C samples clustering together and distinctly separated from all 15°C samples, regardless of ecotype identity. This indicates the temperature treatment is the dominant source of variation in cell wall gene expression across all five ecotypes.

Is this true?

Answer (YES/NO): YES